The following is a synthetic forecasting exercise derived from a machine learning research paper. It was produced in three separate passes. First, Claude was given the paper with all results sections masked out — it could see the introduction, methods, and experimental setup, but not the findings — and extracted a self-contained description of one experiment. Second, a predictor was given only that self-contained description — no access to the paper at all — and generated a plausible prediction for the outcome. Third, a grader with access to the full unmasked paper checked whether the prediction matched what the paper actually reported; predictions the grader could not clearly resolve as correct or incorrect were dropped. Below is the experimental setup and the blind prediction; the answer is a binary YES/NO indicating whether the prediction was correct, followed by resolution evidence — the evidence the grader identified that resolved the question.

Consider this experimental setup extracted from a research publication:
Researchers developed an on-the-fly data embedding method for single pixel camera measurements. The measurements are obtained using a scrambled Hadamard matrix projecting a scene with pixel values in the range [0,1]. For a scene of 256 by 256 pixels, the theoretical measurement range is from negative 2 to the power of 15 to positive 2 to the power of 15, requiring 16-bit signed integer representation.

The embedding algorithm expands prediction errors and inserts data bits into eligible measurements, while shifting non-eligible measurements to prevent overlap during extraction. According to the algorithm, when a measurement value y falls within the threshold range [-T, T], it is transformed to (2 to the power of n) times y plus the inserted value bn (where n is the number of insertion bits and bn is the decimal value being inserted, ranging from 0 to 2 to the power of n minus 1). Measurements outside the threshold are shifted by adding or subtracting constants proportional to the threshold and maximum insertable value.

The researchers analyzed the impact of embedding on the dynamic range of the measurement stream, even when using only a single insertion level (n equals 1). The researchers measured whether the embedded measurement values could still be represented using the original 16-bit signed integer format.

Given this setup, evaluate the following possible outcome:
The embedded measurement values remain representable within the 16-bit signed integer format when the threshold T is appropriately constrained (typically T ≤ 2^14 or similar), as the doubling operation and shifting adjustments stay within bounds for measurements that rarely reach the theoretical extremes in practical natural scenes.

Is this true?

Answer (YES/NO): NO